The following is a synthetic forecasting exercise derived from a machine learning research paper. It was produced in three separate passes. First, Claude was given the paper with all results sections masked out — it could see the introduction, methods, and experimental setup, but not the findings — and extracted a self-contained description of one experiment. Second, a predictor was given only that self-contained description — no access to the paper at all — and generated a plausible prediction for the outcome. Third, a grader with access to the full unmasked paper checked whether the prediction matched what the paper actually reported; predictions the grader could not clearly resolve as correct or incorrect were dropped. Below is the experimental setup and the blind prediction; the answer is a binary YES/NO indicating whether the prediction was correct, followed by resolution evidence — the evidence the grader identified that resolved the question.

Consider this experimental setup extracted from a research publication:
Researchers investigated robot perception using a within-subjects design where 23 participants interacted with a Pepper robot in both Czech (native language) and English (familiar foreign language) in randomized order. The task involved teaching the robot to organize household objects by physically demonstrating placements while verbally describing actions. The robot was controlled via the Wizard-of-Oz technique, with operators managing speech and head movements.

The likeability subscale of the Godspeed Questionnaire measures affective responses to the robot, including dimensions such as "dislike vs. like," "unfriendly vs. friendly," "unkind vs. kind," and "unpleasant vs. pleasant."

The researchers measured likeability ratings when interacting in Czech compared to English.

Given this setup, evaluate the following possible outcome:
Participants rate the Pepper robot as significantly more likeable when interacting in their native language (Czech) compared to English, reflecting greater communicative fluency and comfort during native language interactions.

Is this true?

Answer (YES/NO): NO